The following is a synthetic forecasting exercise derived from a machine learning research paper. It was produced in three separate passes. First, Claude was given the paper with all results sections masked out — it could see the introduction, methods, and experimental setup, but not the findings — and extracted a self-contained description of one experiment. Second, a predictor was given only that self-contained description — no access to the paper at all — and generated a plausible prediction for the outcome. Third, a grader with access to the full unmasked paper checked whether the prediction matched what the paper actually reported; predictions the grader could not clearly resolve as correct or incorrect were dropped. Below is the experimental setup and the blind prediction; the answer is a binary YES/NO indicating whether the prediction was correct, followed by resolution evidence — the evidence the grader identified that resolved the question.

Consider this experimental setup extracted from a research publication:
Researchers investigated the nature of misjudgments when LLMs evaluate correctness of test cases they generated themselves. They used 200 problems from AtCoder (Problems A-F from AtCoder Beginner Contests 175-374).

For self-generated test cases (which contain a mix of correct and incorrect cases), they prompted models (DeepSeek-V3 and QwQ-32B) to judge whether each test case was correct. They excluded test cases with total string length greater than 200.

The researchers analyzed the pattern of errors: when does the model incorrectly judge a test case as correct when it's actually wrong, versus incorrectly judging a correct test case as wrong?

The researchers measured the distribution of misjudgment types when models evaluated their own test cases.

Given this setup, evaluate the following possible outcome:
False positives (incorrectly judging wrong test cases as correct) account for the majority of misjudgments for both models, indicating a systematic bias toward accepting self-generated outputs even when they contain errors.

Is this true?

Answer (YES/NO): YES